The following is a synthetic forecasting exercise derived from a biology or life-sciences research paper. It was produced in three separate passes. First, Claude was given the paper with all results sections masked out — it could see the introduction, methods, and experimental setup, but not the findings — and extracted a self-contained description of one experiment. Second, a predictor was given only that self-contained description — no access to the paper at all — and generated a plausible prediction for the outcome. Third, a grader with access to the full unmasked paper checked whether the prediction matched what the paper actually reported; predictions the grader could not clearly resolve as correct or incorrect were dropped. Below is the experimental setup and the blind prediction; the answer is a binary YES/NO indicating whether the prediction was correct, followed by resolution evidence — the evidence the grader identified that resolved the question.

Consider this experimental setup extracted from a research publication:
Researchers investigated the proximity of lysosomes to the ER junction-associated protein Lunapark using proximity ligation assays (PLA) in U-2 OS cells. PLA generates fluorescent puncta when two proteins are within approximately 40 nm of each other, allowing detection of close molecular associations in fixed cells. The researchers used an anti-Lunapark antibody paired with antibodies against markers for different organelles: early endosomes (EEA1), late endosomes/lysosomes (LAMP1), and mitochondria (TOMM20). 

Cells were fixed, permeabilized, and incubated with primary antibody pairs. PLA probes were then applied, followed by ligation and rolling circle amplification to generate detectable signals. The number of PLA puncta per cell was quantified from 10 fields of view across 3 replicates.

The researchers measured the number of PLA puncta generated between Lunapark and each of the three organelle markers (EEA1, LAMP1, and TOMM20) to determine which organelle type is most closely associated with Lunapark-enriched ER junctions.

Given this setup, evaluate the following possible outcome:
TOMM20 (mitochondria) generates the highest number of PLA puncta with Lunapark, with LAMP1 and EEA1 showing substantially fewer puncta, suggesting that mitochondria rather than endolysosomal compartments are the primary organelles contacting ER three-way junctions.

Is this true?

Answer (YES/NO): NO